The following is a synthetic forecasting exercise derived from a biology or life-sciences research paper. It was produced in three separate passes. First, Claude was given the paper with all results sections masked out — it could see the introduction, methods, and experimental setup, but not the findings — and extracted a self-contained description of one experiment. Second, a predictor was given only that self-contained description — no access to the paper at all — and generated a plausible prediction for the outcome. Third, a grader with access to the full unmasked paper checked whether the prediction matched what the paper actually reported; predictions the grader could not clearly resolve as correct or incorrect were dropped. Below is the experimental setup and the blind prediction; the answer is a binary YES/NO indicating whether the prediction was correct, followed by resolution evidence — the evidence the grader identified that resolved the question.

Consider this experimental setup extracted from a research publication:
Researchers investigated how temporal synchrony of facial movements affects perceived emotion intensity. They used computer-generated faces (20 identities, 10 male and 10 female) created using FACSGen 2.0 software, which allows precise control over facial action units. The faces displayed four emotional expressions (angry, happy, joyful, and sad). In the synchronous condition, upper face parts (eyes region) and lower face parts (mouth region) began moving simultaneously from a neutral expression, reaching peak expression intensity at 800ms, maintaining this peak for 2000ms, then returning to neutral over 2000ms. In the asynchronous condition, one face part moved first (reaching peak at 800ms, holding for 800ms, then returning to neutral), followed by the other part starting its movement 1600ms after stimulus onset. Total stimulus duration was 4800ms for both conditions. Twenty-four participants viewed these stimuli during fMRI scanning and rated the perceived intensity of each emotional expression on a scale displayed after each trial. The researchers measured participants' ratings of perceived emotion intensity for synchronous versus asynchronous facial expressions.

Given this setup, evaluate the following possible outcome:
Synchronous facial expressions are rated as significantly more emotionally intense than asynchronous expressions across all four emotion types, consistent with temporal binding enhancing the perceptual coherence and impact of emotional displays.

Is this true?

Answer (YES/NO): YES